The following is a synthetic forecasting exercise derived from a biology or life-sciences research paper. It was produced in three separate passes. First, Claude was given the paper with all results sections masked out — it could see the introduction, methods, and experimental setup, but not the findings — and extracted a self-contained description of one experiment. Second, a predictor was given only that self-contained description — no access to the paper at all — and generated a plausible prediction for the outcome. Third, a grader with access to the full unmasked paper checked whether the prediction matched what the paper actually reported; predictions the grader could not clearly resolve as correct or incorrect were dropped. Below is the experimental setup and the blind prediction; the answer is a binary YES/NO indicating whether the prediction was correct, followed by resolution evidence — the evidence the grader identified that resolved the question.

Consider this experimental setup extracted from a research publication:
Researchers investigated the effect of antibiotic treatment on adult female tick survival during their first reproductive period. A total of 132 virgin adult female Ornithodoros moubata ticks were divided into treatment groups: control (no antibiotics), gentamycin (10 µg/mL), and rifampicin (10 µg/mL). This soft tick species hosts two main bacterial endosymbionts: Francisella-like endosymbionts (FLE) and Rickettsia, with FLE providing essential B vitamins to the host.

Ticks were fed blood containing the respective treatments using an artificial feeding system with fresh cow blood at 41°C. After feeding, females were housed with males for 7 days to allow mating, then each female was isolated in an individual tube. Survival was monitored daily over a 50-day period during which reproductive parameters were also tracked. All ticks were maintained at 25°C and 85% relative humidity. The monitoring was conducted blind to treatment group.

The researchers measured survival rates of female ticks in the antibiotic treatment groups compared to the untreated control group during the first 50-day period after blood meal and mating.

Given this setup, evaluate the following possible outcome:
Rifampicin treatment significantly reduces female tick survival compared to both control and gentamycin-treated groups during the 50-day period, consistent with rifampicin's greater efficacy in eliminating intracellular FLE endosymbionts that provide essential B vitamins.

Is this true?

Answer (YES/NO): NO